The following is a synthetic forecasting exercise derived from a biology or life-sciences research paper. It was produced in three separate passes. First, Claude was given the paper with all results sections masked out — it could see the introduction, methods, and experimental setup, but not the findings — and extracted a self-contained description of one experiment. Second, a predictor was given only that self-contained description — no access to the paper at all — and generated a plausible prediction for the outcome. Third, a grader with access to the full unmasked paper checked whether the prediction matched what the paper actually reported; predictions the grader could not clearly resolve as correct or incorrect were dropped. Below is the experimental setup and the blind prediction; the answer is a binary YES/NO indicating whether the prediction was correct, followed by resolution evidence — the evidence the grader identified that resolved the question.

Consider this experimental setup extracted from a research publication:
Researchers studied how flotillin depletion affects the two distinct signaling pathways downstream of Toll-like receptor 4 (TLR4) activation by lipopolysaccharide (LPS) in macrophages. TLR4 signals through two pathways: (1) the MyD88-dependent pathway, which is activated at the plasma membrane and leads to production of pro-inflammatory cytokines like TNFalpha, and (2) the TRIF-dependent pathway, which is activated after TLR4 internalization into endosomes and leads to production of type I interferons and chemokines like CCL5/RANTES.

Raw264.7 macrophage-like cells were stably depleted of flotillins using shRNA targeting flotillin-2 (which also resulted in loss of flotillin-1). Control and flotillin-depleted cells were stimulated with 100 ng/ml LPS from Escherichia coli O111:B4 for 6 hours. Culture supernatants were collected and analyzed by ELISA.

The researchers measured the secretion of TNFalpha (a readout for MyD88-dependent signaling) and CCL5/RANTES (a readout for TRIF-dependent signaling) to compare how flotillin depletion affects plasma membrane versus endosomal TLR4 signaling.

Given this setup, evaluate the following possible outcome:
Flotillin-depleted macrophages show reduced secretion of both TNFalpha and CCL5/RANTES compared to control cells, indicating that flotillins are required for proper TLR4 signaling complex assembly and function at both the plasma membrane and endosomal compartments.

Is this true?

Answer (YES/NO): NO